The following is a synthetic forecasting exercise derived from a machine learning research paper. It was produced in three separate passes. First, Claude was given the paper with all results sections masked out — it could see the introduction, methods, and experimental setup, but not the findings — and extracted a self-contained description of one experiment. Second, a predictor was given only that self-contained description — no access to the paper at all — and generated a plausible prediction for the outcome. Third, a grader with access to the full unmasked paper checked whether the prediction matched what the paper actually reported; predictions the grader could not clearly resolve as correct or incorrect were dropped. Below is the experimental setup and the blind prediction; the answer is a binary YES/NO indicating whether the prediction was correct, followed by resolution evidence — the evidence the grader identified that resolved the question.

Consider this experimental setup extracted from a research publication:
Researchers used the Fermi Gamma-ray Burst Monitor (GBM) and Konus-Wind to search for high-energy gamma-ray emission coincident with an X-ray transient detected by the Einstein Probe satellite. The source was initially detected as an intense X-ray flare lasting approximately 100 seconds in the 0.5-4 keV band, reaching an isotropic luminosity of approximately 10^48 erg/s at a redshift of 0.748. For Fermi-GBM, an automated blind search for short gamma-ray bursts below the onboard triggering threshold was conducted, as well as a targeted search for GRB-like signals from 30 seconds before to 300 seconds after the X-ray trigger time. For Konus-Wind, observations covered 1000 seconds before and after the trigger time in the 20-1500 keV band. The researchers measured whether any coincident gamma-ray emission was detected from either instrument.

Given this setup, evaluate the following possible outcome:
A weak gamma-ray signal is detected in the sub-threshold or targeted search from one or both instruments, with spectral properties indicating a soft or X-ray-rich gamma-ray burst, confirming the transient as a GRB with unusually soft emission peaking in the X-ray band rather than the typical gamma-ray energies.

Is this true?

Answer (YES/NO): NO